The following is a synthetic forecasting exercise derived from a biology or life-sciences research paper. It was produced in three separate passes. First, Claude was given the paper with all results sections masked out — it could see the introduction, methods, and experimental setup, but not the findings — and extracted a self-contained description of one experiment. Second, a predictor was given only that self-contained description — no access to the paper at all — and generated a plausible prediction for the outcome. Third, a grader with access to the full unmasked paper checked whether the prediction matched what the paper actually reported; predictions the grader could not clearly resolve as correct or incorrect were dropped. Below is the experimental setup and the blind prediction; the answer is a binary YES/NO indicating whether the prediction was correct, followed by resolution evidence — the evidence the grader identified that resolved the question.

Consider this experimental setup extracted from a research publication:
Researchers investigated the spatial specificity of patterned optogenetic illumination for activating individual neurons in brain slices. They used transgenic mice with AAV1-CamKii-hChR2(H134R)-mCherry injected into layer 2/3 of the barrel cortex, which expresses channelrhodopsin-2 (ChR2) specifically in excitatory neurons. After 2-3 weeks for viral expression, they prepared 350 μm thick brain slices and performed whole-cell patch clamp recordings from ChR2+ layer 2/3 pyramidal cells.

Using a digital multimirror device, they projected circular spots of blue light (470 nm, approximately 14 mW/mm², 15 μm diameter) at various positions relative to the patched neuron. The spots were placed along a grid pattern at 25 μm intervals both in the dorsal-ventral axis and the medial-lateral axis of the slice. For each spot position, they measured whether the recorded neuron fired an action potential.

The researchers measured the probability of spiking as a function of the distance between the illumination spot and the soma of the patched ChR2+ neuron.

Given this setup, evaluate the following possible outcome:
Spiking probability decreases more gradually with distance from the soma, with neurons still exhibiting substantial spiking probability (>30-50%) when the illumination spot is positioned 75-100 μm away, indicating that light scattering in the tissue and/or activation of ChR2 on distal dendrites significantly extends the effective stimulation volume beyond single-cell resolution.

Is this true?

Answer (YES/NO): NO